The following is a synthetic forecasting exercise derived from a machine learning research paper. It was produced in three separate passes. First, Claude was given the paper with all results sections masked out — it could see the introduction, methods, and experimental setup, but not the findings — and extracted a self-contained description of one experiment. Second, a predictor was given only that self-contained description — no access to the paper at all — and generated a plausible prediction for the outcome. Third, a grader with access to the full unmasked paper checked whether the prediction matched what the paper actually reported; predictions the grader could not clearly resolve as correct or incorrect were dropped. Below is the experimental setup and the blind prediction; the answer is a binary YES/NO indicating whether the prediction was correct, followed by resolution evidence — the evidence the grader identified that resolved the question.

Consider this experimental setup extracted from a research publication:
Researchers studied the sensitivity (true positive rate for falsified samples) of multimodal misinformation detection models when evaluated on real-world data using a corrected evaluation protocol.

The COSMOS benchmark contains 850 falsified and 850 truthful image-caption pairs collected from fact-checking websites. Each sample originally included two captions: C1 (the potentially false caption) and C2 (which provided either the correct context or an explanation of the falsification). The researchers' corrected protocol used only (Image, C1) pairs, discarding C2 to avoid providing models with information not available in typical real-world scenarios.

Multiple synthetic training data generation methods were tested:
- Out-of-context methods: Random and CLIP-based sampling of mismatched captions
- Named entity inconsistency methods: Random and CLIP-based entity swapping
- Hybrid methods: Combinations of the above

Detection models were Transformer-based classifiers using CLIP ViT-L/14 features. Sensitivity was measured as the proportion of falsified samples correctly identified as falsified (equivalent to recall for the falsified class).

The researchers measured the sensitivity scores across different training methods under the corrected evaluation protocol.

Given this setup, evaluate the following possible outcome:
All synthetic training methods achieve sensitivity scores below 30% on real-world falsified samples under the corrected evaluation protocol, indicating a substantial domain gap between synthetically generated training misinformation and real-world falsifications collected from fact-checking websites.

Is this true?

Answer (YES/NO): NO